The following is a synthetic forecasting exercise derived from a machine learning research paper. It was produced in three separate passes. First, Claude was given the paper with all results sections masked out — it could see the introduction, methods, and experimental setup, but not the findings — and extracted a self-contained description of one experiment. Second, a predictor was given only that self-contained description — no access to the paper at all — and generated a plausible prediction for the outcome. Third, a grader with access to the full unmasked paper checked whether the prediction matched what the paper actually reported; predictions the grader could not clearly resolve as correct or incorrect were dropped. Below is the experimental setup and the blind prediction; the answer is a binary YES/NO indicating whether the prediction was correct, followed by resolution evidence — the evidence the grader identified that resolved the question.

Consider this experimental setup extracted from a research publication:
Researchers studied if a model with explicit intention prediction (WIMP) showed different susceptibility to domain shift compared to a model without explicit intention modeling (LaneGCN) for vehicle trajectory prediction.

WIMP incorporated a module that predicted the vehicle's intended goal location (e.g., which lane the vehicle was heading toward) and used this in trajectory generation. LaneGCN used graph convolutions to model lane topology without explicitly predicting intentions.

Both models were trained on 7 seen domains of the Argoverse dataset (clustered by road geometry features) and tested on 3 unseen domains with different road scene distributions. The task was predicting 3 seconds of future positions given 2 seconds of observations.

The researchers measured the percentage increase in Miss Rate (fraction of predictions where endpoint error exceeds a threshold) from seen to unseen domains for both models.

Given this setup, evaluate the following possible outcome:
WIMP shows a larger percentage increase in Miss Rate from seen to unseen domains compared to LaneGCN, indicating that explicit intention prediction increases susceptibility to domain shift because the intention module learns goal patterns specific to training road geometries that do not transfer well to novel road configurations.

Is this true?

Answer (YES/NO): NO